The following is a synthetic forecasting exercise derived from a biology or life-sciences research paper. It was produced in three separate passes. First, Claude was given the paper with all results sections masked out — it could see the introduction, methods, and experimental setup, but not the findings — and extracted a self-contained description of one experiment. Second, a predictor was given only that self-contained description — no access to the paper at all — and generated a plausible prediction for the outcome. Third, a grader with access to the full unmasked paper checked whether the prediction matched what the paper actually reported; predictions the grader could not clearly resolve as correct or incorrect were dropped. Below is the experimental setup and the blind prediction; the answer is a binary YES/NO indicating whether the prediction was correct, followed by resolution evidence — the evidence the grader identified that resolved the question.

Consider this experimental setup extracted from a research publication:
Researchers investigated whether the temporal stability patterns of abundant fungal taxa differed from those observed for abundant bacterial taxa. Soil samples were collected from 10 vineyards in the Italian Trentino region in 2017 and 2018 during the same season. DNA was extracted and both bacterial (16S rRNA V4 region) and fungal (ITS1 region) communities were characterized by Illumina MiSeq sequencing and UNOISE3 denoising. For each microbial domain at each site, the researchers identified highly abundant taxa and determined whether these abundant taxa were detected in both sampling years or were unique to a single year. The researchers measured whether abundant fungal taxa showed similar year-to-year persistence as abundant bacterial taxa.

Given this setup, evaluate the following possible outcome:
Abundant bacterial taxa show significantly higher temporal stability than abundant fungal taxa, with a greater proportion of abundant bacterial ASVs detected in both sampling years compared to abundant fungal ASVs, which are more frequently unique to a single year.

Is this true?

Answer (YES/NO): YES